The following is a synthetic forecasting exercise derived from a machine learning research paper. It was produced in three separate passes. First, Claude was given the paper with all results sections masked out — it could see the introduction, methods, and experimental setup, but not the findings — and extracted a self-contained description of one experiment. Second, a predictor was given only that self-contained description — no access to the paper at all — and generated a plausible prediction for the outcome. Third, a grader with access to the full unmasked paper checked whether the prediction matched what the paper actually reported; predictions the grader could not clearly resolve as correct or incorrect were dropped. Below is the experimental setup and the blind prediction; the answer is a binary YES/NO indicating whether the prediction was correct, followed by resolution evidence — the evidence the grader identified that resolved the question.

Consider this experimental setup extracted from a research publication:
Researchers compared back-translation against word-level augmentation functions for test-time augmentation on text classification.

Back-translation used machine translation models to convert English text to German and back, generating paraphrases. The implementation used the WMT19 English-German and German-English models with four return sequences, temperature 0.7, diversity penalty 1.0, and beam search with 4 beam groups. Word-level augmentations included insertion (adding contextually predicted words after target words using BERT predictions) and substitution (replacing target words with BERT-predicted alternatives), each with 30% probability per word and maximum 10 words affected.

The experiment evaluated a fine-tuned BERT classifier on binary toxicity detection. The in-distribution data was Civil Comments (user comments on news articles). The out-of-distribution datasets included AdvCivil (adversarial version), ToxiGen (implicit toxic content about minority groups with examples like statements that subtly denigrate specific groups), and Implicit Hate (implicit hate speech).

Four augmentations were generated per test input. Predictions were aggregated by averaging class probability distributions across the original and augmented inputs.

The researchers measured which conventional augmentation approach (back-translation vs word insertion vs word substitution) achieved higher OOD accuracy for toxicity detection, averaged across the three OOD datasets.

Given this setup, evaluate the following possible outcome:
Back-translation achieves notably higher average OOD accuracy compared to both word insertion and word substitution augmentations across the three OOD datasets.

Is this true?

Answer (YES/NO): YES